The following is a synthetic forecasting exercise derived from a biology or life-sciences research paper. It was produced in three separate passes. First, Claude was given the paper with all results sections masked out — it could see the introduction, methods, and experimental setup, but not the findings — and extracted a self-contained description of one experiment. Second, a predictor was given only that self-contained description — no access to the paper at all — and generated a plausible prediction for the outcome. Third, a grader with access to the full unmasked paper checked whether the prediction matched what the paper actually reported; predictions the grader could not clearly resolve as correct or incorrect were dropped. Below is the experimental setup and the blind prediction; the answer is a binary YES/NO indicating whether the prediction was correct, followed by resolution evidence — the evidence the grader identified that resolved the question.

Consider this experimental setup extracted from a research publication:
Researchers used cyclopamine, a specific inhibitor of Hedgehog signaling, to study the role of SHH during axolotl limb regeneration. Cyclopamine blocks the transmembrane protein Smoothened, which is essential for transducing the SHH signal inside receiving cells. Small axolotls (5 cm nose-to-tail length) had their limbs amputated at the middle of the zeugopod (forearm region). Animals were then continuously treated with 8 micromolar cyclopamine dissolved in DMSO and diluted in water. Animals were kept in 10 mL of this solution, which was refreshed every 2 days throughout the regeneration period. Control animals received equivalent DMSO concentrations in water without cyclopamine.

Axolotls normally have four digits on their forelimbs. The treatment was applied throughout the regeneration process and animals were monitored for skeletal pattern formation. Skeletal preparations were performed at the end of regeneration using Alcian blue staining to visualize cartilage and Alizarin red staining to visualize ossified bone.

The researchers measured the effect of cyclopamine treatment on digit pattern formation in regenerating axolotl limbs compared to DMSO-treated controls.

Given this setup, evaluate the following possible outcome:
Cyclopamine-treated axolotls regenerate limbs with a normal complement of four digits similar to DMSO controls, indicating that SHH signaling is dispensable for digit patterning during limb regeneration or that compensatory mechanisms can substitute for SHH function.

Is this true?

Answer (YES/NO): NO